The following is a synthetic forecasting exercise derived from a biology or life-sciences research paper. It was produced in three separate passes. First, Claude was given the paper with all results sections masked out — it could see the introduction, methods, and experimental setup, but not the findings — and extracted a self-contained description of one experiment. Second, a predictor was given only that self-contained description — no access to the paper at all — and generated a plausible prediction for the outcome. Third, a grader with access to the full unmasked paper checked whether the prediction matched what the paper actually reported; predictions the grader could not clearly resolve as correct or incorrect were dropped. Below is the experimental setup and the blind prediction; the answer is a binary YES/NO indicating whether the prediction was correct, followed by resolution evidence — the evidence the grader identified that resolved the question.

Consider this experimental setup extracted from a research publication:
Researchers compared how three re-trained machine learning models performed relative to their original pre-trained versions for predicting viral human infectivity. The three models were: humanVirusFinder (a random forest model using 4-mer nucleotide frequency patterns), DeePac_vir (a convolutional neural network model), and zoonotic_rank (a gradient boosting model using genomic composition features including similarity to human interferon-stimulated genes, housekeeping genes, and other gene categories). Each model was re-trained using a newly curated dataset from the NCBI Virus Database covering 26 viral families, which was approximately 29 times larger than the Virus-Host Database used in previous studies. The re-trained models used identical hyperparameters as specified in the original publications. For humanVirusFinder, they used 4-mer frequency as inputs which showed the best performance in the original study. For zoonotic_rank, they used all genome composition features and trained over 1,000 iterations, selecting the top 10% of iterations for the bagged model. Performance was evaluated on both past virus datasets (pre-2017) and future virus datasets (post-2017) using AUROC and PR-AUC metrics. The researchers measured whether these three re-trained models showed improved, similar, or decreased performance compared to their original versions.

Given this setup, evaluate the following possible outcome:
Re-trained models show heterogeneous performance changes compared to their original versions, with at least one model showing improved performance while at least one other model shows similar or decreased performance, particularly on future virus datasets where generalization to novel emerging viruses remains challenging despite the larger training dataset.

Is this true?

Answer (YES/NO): NO